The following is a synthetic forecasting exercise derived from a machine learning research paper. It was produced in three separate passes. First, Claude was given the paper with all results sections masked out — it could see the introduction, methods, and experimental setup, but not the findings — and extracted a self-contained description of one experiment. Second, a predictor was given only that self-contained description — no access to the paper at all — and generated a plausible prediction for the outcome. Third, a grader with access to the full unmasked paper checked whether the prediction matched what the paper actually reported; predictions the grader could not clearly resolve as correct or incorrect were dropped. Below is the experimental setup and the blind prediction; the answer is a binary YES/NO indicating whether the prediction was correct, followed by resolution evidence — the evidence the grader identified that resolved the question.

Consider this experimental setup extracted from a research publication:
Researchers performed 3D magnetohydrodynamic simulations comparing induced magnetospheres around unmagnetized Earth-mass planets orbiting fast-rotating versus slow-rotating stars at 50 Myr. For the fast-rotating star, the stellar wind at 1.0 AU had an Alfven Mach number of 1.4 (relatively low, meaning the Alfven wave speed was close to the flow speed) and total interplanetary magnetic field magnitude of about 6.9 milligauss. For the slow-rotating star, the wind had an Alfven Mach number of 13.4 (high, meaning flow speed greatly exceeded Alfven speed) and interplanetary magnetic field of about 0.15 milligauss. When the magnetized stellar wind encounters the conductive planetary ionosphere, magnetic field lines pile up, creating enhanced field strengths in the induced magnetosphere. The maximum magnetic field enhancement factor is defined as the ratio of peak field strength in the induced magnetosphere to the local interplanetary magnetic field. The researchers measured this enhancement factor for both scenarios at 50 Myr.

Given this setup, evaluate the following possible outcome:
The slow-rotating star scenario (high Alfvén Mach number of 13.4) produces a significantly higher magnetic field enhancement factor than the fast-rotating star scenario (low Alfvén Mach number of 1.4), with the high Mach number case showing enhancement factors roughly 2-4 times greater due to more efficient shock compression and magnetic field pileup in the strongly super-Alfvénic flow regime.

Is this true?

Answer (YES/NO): NO